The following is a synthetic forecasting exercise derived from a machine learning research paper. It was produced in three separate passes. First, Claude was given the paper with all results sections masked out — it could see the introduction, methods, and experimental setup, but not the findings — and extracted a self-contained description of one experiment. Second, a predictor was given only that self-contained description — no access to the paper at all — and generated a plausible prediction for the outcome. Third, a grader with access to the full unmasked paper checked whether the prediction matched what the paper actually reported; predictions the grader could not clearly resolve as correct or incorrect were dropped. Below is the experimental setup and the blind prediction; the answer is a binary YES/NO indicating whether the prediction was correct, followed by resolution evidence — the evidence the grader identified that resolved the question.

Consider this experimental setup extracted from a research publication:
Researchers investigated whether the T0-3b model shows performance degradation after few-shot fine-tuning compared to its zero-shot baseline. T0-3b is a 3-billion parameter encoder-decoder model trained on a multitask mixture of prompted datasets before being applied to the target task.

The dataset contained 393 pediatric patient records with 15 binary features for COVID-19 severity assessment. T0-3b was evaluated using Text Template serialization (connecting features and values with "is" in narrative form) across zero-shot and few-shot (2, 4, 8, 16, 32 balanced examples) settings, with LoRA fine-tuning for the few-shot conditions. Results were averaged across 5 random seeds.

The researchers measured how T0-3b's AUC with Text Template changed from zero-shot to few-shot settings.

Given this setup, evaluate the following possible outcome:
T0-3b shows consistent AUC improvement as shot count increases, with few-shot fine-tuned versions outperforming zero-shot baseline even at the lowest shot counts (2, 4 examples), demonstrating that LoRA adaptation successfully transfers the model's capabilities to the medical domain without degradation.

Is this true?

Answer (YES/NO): NO